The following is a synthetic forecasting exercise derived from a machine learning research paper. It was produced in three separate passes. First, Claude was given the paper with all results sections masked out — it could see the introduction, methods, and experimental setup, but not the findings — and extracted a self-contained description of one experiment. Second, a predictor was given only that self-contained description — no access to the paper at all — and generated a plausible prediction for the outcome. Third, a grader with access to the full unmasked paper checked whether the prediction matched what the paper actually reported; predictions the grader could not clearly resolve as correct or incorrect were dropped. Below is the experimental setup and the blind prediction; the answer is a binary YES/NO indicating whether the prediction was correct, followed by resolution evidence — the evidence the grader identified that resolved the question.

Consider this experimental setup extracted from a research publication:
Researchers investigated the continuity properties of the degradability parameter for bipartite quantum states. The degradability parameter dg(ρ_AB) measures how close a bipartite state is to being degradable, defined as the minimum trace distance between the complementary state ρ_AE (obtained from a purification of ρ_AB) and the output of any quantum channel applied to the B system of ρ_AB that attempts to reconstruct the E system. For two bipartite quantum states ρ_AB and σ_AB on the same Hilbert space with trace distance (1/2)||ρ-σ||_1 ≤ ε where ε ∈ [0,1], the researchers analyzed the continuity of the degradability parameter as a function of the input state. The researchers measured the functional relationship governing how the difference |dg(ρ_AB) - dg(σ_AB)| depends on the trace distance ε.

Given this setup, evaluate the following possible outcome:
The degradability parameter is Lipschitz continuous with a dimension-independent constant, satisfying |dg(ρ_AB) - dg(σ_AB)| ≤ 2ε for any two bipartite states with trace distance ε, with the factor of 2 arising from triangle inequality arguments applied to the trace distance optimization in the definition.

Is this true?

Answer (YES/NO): NO